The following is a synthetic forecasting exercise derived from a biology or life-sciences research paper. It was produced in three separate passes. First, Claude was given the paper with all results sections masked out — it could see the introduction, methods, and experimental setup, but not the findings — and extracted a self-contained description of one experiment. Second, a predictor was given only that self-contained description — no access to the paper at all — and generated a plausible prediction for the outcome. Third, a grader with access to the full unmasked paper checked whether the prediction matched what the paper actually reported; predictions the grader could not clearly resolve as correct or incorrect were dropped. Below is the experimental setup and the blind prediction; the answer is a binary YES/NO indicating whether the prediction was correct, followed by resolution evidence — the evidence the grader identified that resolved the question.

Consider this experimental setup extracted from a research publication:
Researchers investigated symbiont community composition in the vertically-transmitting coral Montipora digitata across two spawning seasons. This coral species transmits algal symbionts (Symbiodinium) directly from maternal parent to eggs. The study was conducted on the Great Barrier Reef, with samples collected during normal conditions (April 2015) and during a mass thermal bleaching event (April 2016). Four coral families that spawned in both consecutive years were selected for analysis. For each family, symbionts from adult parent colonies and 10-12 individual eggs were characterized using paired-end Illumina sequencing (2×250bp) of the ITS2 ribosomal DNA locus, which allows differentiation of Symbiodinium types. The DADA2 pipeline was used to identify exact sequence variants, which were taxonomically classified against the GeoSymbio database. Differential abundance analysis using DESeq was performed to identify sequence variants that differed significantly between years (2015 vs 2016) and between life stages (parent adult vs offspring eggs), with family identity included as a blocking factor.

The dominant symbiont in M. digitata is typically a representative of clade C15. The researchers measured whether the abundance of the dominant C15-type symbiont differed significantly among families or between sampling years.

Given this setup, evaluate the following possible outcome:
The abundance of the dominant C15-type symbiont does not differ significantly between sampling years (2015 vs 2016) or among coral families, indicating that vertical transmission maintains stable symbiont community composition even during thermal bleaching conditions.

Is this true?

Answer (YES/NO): NO